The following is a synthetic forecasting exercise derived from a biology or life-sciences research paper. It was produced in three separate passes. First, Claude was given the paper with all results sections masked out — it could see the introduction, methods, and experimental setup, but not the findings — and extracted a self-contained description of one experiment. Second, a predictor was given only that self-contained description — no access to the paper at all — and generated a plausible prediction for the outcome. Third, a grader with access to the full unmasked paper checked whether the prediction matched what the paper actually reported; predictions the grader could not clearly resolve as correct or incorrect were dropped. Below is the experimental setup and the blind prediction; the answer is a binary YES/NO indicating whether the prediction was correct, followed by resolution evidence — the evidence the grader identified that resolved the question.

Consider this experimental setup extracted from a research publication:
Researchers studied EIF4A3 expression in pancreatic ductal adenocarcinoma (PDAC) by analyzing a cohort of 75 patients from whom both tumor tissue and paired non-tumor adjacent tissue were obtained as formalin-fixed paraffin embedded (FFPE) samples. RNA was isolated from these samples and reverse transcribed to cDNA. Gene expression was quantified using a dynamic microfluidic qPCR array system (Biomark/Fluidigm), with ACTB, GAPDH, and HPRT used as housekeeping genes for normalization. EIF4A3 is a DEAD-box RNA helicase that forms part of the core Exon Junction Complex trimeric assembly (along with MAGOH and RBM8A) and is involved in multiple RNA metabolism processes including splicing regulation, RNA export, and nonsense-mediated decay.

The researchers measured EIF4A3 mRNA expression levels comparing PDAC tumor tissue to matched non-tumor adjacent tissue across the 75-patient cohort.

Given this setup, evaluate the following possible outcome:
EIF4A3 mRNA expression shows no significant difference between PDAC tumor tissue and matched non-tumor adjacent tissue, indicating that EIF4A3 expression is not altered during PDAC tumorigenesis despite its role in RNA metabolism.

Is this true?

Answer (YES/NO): NO